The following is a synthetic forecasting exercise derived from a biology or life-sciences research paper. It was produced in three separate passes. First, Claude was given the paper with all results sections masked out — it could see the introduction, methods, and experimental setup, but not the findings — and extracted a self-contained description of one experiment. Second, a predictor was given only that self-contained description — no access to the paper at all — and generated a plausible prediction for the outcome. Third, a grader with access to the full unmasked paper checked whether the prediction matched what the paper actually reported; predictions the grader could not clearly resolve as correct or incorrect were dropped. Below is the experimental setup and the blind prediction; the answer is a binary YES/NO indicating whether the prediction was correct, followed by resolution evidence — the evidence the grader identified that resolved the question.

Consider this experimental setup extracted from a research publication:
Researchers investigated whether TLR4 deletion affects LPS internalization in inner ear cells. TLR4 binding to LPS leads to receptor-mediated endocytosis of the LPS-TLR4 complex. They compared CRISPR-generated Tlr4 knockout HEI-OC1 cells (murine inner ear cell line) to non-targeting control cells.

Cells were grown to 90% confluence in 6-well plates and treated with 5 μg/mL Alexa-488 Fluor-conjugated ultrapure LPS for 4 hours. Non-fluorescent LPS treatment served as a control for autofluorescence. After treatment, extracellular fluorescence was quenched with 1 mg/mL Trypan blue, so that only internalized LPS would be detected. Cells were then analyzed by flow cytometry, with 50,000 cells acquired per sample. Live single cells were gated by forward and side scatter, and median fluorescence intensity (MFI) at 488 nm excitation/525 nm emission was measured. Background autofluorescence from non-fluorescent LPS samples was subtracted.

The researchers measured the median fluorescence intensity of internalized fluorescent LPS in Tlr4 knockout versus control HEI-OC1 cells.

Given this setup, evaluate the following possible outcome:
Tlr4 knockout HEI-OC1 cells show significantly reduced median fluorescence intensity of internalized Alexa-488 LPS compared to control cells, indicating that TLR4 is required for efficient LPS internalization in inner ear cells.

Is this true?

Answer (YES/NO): YES